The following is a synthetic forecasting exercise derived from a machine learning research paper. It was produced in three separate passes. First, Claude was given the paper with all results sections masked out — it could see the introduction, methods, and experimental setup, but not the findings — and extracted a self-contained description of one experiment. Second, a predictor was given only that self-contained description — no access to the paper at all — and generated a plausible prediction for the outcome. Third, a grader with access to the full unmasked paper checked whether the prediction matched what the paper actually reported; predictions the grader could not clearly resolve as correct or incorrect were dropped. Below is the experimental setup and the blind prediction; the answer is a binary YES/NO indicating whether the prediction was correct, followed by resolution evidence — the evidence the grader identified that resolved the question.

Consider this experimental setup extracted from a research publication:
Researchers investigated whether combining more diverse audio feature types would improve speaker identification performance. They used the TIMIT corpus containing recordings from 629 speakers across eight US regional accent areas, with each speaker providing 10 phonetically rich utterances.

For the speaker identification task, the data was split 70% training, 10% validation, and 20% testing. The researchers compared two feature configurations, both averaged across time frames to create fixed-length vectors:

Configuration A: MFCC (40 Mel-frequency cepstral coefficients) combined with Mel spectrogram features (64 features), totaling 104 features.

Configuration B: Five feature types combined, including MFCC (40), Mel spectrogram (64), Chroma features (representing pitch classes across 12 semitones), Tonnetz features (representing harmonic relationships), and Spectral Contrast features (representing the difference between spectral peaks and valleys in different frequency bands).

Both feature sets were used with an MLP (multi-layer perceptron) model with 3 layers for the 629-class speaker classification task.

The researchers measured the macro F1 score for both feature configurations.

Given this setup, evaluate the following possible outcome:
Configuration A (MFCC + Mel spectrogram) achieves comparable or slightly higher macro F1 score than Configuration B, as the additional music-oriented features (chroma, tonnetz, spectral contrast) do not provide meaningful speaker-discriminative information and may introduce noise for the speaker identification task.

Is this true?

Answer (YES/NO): YES